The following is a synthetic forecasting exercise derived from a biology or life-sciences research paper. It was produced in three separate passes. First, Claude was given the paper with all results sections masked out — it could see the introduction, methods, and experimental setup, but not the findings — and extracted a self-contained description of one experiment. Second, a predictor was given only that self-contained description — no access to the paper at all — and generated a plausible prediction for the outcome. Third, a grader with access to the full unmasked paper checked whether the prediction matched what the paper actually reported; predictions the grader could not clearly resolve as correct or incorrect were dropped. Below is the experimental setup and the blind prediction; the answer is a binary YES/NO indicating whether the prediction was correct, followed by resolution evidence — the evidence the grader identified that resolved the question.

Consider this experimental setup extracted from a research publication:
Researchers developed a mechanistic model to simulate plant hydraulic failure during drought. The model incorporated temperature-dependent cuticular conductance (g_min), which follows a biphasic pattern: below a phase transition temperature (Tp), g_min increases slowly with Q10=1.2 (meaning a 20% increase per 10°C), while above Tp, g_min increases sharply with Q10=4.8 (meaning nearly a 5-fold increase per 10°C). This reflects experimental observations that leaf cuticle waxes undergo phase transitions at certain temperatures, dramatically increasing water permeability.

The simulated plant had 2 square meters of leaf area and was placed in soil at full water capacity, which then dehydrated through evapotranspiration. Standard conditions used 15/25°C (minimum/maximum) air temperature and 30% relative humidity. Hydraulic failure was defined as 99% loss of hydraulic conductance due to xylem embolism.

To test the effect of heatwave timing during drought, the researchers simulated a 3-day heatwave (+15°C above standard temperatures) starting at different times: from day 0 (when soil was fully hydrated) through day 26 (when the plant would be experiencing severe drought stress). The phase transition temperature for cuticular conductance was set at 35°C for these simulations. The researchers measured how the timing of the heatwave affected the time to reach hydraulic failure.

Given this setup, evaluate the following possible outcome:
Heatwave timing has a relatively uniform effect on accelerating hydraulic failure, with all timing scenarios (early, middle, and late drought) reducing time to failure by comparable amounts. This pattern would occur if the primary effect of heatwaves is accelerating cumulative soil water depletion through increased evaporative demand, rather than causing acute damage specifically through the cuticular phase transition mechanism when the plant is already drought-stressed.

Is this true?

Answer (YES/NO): NO